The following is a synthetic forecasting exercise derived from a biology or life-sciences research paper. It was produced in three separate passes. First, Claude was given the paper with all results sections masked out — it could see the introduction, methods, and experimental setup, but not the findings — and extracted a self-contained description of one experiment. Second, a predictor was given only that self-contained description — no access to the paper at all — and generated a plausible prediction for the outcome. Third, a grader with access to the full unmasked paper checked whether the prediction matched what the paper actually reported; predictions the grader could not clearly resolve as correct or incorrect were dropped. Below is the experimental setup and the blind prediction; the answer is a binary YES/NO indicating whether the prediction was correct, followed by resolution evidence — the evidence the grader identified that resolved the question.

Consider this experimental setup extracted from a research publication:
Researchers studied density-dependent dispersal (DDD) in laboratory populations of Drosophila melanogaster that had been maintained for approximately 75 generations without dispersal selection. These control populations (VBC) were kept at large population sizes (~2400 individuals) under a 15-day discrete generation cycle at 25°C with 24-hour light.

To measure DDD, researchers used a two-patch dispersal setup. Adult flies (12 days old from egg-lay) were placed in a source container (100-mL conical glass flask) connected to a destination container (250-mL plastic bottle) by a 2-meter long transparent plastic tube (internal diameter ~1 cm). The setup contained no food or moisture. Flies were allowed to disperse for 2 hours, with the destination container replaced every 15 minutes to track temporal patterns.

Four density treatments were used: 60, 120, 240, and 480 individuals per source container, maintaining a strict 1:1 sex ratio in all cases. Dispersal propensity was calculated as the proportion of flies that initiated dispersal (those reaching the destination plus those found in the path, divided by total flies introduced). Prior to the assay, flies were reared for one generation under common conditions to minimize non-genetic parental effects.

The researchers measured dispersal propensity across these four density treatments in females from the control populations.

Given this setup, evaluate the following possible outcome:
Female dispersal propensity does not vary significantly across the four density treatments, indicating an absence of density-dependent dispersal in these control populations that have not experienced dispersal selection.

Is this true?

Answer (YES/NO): NO